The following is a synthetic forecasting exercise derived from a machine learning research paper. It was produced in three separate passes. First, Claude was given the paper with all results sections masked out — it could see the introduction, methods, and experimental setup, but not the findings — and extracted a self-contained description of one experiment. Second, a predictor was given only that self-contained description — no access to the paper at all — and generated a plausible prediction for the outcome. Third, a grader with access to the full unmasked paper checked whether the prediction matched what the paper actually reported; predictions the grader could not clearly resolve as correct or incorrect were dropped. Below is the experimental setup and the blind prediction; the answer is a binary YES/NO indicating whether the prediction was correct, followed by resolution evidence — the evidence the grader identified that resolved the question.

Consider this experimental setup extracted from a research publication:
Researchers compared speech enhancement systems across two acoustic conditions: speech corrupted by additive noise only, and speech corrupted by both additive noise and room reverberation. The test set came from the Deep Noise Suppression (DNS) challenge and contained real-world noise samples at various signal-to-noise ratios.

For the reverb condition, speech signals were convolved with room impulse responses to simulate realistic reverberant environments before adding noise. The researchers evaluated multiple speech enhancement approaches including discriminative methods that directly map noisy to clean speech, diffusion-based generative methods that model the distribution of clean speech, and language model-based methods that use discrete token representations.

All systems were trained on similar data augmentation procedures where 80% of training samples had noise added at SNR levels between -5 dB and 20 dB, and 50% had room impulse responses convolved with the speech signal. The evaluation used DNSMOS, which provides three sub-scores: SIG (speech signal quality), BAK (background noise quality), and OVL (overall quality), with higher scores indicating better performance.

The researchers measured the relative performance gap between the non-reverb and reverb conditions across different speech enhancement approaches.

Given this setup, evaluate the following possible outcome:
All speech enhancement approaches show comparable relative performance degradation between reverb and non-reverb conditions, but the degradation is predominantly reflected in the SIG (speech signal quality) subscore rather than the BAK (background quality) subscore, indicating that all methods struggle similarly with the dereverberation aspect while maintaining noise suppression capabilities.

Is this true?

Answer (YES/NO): NO